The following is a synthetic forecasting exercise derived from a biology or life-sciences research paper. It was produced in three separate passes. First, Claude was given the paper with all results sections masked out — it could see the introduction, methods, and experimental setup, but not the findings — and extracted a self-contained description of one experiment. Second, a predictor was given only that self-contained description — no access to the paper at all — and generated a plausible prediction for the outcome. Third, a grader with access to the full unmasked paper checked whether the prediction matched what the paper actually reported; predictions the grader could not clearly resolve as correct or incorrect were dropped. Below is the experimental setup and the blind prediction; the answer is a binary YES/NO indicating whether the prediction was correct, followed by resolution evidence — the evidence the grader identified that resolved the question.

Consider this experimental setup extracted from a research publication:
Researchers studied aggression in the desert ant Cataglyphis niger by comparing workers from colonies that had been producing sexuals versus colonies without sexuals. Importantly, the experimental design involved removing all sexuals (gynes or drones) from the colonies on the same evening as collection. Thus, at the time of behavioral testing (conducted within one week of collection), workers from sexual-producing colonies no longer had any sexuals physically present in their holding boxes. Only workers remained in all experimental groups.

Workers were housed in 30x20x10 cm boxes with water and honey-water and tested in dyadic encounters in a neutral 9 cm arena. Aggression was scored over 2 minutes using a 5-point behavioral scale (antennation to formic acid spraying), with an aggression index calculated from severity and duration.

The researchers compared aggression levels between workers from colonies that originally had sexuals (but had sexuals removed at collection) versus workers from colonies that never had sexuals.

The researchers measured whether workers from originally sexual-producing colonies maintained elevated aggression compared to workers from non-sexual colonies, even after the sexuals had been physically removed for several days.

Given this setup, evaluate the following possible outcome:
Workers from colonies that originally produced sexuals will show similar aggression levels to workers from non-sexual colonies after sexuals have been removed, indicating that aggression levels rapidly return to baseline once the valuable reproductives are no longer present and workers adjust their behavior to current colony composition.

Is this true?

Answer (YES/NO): NO